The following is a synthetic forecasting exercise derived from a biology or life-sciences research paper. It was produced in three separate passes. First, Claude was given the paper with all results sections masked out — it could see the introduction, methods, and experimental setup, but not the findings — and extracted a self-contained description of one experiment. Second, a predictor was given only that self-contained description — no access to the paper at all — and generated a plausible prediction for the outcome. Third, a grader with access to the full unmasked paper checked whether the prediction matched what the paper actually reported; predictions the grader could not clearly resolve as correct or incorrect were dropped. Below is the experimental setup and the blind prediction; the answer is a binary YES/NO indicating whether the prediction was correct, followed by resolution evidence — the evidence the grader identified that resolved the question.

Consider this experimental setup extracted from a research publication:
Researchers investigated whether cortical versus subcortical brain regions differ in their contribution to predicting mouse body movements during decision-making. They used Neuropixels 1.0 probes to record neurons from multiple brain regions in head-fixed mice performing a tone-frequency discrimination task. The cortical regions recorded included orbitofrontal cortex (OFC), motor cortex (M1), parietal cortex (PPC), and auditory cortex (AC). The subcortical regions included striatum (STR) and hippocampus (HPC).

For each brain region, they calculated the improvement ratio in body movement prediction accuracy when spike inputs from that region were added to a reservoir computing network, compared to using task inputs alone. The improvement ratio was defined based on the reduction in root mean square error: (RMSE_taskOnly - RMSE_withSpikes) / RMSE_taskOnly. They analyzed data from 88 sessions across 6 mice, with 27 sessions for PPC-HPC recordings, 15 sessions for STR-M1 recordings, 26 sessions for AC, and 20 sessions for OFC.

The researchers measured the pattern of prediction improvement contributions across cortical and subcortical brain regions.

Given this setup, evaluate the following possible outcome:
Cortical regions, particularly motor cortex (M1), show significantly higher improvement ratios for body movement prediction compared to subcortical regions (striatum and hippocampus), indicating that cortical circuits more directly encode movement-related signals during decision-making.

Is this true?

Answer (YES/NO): NO